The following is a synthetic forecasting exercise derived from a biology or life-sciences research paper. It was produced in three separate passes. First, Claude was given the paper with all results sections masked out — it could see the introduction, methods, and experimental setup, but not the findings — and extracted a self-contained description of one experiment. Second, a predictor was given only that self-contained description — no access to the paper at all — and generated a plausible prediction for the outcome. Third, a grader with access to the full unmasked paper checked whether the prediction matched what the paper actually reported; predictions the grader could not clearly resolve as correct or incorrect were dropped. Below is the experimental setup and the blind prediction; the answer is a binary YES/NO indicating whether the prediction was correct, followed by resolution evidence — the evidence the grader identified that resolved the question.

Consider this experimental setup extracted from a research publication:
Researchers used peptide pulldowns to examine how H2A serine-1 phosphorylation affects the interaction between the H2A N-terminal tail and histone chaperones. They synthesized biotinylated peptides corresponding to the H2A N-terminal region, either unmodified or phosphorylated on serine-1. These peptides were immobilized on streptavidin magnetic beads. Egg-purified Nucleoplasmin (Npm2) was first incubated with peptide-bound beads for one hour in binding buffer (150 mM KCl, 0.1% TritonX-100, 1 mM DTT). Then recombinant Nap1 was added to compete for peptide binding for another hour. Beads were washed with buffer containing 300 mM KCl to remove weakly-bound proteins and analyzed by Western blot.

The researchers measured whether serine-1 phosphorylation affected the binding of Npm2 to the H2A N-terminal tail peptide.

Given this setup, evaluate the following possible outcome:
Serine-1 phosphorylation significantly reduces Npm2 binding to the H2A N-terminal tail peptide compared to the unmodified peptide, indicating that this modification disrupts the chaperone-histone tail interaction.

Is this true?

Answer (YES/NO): NO